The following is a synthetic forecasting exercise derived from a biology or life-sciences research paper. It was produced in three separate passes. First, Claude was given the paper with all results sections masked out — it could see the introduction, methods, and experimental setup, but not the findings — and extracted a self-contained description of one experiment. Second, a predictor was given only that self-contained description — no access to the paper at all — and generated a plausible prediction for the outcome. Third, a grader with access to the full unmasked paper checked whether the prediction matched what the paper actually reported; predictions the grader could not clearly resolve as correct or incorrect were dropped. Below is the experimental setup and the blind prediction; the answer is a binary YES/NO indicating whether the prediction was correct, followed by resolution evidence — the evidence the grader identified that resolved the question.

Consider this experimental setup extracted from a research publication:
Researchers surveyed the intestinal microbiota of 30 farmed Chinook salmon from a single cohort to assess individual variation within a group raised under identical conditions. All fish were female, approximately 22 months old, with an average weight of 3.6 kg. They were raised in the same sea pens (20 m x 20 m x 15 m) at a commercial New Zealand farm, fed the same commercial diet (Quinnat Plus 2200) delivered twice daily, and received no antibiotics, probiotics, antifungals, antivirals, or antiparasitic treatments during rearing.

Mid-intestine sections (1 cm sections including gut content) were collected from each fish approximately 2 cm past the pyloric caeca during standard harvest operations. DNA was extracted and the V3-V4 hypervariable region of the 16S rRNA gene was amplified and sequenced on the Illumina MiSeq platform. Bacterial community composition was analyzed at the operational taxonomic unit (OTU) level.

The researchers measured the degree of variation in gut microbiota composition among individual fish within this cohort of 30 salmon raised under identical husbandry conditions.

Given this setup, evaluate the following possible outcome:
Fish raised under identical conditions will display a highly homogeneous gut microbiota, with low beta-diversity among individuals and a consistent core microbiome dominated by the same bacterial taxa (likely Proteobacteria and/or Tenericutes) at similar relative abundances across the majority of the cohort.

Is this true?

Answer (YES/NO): NO